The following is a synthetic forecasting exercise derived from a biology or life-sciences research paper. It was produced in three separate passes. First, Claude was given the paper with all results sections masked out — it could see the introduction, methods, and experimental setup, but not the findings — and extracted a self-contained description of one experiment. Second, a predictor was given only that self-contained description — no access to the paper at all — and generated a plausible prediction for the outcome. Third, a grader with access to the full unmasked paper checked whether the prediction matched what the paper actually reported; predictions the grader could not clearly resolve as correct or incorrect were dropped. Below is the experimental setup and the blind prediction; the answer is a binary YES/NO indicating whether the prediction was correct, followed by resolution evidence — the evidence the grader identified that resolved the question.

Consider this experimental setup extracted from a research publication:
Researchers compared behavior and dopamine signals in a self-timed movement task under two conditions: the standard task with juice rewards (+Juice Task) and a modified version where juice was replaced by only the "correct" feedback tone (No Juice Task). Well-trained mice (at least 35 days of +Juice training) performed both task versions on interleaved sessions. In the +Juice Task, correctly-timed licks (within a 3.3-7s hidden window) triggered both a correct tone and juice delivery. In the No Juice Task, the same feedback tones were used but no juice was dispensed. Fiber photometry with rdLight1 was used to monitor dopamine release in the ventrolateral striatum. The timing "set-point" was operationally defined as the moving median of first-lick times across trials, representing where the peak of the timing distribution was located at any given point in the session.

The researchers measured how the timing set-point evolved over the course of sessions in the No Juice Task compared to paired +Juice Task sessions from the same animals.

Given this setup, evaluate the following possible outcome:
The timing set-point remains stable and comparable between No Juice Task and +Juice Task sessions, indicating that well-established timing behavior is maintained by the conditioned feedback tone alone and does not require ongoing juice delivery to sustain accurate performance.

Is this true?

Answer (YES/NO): NO